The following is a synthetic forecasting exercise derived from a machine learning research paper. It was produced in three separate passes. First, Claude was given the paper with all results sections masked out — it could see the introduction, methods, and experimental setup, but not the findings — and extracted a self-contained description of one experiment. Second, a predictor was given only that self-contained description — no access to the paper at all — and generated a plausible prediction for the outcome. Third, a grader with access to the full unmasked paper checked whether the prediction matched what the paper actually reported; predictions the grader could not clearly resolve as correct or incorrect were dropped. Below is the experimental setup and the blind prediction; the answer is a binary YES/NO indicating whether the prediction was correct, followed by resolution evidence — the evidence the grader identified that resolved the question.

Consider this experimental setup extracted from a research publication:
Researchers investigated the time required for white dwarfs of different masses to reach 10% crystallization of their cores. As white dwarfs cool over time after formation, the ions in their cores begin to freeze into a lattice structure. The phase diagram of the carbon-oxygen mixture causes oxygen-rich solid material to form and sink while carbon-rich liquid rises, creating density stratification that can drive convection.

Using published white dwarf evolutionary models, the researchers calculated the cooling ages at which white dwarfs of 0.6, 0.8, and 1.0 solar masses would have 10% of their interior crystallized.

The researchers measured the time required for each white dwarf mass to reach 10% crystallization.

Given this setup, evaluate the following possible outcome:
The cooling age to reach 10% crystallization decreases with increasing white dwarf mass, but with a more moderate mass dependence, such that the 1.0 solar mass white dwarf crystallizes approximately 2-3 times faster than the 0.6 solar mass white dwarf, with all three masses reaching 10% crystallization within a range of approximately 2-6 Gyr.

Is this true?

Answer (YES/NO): NO